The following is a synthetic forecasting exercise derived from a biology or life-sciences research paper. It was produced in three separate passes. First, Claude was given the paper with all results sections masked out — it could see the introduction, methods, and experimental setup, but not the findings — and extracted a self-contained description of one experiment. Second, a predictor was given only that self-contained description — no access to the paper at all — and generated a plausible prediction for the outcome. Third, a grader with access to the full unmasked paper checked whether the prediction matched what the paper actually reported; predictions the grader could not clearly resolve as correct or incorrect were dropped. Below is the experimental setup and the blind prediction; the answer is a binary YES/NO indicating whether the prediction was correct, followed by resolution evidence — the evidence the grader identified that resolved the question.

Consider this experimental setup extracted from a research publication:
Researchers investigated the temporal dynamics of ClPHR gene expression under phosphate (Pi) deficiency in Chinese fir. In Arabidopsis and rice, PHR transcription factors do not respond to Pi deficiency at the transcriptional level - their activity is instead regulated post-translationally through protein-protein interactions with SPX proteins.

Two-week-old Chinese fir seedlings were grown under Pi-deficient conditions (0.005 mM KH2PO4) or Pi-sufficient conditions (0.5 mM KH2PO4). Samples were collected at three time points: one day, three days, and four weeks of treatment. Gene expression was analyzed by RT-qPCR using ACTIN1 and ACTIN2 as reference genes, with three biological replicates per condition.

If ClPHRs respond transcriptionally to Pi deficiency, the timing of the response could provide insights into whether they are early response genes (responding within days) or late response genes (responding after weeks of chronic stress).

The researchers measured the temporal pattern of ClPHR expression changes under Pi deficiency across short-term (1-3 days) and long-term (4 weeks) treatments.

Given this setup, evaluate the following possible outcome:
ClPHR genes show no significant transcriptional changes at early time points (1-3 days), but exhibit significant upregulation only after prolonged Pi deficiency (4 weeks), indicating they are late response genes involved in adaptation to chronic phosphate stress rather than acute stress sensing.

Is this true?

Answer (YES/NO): NO